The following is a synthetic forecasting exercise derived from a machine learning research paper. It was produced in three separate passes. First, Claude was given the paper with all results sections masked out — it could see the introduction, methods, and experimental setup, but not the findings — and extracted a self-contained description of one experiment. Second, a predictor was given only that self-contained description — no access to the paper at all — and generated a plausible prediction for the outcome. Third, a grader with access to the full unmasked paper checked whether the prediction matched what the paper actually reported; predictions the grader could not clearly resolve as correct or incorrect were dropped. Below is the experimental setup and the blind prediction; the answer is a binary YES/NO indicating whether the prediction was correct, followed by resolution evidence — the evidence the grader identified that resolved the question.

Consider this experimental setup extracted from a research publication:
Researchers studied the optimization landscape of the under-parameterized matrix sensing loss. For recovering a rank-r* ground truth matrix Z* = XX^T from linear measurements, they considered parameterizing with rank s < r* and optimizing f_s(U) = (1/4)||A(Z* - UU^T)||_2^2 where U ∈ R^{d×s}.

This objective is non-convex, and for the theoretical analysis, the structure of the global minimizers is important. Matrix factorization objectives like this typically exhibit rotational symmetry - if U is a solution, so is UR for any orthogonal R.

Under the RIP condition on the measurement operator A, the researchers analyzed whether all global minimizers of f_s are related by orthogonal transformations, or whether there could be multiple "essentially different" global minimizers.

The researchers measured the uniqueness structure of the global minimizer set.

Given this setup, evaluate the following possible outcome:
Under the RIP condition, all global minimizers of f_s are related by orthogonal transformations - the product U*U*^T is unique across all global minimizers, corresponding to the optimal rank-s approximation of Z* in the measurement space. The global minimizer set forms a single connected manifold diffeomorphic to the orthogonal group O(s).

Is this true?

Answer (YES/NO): YES